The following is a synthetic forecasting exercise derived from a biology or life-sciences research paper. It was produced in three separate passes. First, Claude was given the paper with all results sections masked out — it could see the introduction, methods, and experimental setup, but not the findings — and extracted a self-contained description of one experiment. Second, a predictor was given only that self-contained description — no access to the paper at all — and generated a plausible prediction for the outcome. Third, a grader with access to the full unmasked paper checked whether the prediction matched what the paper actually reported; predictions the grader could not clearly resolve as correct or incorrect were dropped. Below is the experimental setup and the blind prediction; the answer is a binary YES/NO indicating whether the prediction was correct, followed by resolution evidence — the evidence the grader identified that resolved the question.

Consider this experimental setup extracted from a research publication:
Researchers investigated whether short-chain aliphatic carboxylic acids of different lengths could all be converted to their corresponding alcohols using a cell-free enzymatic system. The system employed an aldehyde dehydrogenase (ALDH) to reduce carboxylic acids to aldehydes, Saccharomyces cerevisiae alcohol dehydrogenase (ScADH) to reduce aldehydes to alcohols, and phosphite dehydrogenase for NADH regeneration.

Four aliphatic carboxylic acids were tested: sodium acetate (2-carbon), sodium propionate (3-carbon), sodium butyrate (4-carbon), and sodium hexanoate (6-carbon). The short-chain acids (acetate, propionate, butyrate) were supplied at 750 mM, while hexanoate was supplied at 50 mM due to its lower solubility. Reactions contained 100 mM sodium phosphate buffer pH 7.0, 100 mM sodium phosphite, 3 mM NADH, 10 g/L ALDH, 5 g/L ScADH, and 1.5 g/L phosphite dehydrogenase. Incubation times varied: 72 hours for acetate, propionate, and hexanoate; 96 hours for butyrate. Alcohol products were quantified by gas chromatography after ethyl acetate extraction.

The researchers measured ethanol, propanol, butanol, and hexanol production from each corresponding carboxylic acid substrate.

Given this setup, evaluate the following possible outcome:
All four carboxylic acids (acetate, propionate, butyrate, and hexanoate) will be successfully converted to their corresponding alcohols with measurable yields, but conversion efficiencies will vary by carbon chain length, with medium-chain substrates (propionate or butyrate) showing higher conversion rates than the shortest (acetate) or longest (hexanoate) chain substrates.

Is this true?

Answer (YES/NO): NO